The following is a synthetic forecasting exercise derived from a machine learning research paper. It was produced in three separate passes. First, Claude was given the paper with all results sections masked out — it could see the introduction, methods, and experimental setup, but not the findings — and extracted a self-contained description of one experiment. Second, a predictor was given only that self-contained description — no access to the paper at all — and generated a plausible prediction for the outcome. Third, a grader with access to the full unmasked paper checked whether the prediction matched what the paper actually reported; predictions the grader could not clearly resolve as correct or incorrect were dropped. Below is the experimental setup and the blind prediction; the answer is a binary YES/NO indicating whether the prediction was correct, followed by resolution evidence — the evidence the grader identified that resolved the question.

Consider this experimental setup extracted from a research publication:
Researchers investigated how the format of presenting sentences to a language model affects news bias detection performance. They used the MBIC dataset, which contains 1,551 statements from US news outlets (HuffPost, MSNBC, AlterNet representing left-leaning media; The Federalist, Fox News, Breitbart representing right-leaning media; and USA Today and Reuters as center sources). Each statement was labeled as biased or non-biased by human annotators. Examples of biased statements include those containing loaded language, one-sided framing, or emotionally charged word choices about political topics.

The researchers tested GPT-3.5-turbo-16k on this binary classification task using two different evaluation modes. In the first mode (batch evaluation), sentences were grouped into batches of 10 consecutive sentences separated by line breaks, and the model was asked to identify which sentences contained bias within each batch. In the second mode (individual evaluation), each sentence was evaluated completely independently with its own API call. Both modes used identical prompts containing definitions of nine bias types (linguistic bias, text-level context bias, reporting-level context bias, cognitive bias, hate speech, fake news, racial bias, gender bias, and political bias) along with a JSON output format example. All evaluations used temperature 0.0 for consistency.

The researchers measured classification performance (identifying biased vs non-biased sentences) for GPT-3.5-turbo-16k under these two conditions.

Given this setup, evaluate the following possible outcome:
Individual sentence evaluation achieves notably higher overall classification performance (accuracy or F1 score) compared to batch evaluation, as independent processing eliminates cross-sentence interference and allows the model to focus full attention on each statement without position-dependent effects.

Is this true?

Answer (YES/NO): NO